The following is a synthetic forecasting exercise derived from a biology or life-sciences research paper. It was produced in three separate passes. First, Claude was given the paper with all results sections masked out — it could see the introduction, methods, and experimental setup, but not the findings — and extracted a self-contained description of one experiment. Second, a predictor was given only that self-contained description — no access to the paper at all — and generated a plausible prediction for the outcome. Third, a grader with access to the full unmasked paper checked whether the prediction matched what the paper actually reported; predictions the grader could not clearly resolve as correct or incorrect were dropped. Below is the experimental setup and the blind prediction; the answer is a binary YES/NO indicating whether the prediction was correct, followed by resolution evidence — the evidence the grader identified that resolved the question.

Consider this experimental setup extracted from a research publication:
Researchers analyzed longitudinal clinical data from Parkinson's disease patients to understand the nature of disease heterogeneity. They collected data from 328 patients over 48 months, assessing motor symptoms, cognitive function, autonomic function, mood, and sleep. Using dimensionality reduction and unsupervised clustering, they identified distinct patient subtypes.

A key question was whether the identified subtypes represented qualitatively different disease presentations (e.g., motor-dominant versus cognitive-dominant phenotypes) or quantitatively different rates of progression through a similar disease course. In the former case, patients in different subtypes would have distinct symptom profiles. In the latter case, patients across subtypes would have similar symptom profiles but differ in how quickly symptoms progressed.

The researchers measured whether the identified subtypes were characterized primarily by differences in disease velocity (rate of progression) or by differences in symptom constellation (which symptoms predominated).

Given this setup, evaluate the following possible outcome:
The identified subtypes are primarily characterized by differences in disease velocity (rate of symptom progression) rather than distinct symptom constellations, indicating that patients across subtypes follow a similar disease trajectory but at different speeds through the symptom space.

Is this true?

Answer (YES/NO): YES